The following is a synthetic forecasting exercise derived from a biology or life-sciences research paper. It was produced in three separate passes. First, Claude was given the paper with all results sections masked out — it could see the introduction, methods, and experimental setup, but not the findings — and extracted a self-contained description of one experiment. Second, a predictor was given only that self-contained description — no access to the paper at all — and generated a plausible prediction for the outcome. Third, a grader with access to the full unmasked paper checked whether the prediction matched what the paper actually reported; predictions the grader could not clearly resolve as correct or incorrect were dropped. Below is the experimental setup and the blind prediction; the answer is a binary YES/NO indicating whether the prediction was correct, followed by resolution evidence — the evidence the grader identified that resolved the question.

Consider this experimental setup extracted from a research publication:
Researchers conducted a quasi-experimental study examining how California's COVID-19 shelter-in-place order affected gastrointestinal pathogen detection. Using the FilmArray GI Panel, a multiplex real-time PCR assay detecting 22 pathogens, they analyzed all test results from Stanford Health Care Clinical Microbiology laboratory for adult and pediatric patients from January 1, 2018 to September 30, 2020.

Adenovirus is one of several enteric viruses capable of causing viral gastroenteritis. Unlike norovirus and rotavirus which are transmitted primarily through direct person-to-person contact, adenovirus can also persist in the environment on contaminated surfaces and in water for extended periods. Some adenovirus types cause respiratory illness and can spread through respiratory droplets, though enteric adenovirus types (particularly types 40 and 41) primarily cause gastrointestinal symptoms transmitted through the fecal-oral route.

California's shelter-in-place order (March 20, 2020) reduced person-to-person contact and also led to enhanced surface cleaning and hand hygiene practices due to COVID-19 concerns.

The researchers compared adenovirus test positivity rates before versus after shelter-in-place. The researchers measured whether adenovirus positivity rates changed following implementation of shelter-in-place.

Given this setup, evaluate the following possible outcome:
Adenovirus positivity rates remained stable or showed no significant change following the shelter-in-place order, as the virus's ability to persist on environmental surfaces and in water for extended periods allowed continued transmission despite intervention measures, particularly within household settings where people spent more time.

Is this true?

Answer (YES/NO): NO